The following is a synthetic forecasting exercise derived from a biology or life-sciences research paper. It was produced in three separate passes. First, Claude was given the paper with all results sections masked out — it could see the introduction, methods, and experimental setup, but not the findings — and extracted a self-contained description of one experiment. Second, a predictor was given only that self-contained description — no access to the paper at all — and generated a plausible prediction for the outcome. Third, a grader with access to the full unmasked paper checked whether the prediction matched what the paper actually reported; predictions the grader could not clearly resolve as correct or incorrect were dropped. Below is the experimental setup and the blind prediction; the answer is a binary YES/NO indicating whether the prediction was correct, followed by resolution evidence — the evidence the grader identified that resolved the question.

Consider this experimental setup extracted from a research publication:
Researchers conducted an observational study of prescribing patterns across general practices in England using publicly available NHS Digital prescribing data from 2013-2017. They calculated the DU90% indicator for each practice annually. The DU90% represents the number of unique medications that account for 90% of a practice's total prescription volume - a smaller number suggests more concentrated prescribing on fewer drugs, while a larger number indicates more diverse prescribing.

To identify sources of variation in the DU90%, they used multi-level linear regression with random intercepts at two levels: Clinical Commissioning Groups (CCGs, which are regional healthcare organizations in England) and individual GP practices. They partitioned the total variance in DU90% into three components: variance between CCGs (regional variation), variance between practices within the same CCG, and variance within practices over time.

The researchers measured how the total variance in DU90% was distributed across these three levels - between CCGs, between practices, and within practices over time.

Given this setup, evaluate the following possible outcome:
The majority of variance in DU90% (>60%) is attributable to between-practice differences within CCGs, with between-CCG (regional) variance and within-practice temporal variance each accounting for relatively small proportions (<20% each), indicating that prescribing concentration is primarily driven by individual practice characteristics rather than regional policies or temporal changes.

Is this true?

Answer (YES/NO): NO